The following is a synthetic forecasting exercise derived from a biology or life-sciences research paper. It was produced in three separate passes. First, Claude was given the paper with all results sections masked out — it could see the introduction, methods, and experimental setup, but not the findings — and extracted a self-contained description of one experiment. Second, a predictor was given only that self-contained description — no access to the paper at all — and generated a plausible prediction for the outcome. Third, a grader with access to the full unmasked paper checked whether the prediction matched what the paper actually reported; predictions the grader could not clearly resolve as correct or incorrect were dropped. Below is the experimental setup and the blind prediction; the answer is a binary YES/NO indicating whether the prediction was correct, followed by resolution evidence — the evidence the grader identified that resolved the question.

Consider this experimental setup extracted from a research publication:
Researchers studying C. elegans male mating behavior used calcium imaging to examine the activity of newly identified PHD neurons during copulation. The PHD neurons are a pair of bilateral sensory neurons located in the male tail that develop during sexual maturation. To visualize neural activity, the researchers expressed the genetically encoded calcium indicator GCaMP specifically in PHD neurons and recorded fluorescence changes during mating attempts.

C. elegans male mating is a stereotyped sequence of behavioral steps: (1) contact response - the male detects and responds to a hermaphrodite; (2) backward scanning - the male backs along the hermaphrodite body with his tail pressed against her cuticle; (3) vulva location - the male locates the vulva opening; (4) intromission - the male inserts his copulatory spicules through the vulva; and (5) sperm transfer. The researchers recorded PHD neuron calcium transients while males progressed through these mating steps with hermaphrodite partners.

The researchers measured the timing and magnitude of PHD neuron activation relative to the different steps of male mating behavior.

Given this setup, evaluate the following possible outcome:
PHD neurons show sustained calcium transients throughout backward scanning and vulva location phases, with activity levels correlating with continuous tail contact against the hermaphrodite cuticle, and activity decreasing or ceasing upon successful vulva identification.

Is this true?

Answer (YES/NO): NO